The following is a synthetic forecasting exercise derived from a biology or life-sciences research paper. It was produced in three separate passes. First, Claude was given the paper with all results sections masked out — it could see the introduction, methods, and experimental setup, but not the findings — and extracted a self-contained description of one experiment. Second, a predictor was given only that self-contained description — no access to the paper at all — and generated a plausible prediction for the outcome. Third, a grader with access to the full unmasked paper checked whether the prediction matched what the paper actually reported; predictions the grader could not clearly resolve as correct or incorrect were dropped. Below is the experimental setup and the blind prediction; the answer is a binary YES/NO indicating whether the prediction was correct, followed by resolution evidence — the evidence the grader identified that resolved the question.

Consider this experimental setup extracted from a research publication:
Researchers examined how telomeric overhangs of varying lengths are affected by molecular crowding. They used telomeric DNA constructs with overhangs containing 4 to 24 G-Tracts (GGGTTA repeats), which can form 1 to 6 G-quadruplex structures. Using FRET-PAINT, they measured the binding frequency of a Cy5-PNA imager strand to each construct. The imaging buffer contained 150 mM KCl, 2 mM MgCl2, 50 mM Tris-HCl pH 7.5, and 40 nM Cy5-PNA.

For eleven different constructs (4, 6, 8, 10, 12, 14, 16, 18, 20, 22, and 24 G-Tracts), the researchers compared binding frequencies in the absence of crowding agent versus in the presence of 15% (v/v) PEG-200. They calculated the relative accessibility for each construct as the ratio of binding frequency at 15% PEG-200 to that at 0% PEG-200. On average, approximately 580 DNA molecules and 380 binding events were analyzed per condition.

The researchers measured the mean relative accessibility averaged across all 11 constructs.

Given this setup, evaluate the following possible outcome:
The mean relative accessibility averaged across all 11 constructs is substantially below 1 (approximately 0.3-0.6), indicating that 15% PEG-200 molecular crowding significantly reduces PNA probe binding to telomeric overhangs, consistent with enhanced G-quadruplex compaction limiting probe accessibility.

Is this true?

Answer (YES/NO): YES